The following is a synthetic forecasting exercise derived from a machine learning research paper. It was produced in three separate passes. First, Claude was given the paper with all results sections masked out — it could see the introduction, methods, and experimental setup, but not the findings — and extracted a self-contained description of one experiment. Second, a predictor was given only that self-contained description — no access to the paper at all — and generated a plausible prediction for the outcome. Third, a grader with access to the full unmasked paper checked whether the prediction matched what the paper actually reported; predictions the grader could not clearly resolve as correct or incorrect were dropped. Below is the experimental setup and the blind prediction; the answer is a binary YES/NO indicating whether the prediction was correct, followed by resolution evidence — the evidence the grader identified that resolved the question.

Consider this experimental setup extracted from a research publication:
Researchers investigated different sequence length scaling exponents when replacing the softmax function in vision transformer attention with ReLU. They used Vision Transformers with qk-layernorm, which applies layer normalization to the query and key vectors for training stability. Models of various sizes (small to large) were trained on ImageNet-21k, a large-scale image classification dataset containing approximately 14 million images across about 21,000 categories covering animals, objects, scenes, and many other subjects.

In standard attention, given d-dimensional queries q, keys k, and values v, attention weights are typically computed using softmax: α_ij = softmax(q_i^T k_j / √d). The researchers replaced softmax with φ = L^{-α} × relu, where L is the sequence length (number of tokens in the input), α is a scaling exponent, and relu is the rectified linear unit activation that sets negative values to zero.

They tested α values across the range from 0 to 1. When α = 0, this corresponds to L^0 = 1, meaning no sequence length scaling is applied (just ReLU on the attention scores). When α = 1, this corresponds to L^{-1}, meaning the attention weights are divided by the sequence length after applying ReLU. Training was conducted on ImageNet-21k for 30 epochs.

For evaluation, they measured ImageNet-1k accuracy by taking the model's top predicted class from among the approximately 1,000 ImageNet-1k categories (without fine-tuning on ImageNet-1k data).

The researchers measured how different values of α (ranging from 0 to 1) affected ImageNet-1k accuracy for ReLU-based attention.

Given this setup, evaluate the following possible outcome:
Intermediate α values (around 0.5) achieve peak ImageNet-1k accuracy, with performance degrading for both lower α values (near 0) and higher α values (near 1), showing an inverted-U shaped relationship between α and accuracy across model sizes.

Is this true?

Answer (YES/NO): NO